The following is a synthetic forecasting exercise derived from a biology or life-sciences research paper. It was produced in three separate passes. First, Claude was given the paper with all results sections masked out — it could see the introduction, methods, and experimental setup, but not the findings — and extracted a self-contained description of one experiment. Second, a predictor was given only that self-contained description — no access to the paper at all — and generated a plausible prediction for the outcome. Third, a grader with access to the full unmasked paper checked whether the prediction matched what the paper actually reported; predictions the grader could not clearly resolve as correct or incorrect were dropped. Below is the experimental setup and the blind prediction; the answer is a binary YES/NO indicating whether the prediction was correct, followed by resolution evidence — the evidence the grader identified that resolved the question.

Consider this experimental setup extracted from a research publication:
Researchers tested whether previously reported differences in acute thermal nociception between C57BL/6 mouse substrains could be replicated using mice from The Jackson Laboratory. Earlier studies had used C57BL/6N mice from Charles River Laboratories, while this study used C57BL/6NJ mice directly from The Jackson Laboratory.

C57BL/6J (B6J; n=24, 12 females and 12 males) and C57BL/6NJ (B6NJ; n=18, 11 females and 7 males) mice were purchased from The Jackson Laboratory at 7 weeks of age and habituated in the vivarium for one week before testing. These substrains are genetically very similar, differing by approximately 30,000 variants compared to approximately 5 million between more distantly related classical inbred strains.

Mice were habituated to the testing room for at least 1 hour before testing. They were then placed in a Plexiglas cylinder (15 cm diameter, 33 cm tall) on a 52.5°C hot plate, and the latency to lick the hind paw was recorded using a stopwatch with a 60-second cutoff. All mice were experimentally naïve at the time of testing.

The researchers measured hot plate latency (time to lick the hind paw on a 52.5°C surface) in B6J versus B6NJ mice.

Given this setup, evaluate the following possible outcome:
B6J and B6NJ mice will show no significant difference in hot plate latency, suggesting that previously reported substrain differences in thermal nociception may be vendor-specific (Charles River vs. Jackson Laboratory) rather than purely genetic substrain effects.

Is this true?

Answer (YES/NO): NO